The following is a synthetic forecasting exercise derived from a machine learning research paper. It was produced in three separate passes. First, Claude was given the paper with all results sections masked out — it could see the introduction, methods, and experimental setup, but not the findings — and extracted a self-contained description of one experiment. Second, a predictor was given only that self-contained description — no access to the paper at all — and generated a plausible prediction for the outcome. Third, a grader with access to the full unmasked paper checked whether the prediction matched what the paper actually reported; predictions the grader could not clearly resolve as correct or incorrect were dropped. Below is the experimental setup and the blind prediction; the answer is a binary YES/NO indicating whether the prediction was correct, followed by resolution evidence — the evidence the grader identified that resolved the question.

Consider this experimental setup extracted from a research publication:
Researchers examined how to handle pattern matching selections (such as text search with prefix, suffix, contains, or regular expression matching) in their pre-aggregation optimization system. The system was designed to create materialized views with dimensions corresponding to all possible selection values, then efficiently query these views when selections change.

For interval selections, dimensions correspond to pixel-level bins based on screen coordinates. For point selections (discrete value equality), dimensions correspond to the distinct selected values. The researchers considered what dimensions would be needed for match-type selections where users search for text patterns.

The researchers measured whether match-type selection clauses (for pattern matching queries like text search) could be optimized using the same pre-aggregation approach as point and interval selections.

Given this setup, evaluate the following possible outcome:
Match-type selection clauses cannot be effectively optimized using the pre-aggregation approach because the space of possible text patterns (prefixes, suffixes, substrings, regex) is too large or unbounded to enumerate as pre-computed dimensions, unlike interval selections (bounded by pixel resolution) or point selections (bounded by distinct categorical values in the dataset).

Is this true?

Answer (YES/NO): YES